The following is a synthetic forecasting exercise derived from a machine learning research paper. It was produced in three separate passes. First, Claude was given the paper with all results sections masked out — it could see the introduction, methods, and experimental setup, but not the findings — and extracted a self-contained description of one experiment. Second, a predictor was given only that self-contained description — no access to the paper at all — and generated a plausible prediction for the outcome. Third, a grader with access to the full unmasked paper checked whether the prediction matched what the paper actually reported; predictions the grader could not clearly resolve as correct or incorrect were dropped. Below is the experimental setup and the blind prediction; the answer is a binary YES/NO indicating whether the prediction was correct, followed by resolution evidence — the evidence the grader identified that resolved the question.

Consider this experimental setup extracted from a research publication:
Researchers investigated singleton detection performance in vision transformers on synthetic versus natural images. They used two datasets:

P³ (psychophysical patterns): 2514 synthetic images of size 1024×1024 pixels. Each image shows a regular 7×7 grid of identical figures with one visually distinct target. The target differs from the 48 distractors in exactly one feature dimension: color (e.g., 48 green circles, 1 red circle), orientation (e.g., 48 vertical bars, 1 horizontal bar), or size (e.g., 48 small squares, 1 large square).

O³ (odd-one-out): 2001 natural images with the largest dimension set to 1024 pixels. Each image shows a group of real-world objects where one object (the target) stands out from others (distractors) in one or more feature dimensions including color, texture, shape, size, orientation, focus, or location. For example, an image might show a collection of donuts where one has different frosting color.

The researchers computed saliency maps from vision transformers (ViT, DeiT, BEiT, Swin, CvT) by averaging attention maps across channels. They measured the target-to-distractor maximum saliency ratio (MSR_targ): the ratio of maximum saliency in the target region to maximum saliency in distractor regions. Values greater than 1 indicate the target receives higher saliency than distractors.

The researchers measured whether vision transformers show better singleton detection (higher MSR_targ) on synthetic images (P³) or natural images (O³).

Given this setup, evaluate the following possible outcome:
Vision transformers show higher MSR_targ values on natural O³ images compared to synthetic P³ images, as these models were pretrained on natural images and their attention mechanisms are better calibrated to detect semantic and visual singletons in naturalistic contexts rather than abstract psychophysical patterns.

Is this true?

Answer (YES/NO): NO